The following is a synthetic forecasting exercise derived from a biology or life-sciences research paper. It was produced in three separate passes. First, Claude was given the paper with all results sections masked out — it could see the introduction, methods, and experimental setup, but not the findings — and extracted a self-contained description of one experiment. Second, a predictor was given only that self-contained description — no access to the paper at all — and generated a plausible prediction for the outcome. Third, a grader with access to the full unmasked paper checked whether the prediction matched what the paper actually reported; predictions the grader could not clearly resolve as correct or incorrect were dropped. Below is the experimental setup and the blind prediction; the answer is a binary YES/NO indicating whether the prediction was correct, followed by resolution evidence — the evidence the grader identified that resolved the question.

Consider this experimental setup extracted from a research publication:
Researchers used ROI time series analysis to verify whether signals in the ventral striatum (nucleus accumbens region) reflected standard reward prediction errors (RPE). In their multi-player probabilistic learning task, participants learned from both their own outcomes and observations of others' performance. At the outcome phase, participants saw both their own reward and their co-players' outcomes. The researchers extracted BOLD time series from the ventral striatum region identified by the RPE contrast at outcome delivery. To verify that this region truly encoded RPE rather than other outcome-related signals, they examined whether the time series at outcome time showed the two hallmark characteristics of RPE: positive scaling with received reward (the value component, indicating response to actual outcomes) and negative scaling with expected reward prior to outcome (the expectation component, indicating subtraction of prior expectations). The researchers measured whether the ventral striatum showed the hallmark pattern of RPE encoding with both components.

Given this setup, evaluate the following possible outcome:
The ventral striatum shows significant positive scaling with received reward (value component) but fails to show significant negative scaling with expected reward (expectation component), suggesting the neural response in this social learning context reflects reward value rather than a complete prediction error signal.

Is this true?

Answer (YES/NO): NO